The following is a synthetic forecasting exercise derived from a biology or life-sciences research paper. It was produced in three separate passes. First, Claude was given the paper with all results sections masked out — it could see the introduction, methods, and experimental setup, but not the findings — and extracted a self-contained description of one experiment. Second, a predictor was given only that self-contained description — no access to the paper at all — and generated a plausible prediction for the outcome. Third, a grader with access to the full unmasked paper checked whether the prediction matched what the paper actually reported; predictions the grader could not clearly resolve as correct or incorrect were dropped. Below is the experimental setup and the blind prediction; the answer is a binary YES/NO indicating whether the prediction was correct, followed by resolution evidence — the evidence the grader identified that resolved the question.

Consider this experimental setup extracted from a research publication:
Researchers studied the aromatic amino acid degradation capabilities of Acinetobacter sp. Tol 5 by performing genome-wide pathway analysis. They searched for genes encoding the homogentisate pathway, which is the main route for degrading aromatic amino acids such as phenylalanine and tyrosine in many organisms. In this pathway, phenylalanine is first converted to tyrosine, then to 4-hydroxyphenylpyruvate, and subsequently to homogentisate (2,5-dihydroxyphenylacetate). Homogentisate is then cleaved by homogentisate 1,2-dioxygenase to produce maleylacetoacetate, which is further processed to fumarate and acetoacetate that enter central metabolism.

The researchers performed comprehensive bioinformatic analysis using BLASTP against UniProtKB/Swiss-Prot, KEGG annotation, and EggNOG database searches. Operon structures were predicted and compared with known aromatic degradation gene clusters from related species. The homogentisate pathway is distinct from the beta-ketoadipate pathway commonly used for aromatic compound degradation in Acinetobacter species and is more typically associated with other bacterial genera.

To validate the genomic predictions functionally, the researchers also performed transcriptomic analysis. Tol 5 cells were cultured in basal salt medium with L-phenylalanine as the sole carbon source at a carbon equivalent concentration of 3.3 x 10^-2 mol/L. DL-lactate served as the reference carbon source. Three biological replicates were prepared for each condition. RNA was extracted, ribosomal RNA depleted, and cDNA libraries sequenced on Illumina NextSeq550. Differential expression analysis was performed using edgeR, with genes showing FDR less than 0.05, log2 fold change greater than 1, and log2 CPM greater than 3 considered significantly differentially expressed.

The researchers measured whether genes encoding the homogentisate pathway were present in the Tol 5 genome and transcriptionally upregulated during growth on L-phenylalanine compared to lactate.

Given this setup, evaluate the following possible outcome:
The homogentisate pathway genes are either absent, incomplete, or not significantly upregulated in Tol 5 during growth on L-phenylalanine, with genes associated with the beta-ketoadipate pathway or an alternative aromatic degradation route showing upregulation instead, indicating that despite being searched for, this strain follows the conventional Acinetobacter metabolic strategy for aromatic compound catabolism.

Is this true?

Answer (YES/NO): NO